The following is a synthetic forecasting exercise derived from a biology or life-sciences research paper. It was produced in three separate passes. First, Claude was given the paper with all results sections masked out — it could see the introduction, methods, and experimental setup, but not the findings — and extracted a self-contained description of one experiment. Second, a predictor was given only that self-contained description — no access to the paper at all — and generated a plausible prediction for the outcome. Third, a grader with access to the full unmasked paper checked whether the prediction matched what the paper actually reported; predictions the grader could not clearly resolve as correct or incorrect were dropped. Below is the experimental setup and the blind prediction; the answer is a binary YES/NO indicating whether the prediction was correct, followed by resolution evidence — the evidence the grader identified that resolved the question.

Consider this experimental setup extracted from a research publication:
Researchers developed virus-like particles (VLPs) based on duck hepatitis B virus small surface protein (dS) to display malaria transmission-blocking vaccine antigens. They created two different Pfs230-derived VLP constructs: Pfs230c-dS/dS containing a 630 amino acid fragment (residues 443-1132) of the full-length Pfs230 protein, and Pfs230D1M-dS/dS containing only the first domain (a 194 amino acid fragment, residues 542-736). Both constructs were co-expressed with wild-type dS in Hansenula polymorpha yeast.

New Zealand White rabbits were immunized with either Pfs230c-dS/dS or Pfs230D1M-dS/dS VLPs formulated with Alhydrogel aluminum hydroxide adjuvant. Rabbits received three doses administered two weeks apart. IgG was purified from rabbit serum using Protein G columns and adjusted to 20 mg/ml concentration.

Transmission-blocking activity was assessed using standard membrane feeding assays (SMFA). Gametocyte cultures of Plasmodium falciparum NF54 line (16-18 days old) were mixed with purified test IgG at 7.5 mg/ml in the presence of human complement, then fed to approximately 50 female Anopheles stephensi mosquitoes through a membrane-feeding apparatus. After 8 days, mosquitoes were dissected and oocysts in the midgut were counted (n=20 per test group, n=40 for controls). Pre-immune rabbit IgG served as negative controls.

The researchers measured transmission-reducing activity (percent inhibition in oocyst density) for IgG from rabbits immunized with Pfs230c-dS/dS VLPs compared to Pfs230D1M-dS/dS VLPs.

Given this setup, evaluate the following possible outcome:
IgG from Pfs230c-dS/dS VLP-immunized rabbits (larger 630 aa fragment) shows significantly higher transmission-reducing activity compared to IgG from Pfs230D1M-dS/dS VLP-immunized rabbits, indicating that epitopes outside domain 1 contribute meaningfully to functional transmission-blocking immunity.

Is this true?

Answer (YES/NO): NO